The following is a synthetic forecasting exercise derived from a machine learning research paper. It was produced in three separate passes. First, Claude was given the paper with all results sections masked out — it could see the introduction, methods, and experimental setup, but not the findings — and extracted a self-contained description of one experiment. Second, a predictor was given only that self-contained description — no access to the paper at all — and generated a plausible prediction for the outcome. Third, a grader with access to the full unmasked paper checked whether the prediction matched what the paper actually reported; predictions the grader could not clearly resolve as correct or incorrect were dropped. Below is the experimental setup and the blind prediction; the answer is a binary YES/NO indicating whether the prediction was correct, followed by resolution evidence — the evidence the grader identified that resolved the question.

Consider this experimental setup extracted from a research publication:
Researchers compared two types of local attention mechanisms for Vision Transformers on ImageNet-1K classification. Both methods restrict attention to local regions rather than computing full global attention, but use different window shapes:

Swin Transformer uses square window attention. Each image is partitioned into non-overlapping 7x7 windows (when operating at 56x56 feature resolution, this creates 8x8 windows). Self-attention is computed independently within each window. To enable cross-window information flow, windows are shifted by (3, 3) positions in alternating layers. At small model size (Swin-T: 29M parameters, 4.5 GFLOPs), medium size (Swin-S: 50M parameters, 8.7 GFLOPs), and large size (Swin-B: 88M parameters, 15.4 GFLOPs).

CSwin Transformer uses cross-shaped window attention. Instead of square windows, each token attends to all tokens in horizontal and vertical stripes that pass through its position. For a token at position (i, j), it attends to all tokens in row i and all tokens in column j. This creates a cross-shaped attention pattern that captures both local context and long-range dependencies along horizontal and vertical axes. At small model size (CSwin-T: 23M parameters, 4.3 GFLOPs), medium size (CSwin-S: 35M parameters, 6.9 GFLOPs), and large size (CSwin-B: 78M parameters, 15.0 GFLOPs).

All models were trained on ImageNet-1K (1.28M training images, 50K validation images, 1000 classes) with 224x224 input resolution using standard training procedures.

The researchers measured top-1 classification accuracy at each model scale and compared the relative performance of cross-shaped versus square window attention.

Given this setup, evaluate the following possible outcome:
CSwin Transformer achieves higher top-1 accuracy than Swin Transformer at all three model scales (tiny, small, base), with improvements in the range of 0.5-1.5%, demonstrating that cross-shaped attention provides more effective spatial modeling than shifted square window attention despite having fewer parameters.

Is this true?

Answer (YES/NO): YES